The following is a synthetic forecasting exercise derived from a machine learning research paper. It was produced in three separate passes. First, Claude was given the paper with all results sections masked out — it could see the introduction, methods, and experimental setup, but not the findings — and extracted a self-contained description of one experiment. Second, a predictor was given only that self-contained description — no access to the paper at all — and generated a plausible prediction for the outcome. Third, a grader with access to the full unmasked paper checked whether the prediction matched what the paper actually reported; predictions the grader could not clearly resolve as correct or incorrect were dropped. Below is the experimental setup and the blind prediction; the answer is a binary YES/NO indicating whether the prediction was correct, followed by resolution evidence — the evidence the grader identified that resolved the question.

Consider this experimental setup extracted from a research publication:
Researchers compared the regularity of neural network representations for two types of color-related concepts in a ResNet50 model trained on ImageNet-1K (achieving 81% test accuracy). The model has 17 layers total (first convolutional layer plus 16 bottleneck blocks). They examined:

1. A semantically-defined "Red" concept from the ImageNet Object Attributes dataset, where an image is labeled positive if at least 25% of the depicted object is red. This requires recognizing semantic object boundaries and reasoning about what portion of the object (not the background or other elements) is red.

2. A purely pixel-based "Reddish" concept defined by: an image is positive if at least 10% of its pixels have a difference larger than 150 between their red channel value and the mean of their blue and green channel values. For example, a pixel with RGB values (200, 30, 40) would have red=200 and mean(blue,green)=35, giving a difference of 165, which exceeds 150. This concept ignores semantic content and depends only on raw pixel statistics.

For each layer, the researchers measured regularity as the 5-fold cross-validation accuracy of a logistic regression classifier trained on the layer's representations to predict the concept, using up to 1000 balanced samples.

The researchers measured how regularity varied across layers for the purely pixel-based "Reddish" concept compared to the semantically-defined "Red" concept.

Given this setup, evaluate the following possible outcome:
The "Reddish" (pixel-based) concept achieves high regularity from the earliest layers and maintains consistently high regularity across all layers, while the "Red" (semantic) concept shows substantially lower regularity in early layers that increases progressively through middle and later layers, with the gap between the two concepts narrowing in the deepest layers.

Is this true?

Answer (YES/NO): NO